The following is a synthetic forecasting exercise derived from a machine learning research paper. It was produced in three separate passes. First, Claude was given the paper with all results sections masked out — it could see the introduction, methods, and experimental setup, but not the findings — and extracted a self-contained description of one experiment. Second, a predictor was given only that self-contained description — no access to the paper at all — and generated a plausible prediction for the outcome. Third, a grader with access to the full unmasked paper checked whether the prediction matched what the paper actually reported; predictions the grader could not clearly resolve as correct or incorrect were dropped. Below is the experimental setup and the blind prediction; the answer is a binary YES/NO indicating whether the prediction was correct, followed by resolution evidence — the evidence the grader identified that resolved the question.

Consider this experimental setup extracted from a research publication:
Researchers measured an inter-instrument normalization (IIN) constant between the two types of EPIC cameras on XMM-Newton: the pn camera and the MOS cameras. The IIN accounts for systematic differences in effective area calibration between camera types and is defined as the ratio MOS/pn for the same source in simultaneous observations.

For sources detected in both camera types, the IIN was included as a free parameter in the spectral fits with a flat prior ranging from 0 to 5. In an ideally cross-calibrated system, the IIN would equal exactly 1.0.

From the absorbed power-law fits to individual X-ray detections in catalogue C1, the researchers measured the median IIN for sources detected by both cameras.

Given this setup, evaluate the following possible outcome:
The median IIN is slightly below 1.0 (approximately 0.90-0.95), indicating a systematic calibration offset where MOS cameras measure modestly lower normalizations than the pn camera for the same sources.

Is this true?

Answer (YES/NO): NO